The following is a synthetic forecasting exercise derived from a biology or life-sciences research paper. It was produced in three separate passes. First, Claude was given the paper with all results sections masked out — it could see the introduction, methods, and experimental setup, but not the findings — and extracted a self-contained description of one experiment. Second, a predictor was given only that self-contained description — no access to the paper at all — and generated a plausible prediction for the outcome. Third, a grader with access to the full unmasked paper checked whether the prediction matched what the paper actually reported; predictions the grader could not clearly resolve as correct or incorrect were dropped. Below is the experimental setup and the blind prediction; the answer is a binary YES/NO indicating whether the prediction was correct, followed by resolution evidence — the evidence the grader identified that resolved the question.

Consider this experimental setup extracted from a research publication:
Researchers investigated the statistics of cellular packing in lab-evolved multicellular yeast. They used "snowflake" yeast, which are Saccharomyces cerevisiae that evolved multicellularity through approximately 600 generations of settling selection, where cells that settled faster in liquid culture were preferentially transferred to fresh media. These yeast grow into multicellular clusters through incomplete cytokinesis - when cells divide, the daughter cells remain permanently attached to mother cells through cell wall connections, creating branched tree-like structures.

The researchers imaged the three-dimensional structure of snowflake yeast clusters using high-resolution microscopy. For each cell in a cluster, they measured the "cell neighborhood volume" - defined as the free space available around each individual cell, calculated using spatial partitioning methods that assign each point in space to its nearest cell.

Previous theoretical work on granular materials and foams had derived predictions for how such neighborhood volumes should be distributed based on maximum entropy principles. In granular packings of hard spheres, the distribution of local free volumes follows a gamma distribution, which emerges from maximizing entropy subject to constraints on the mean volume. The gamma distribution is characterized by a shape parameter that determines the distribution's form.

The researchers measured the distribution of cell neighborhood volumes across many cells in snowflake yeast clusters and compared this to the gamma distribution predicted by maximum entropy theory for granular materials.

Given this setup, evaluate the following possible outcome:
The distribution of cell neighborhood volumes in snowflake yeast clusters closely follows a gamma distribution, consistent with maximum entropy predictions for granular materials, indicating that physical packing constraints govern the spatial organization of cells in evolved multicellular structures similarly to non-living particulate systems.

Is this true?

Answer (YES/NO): YES